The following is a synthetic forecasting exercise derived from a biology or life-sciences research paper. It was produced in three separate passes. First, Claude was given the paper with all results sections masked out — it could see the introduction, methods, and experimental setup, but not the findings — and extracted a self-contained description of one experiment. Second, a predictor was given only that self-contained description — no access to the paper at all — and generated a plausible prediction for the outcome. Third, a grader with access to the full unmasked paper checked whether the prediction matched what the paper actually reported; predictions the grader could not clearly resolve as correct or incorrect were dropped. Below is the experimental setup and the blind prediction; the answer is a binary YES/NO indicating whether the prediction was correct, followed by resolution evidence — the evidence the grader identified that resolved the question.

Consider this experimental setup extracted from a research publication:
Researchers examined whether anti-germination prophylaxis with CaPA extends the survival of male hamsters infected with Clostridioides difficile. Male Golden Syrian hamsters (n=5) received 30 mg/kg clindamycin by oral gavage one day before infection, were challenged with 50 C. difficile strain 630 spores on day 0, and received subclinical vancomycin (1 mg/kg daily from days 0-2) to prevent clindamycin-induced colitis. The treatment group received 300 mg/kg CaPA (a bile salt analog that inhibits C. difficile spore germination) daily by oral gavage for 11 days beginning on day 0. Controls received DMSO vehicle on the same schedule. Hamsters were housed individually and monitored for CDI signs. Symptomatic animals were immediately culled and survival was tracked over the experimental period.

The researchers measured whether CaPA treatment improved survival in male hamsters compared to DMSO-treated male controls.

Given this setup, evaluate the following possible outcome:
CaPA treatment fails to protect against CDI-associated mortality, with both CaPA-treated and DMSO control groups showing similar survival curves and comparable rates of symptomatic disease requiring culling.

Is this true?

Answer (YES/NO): NO